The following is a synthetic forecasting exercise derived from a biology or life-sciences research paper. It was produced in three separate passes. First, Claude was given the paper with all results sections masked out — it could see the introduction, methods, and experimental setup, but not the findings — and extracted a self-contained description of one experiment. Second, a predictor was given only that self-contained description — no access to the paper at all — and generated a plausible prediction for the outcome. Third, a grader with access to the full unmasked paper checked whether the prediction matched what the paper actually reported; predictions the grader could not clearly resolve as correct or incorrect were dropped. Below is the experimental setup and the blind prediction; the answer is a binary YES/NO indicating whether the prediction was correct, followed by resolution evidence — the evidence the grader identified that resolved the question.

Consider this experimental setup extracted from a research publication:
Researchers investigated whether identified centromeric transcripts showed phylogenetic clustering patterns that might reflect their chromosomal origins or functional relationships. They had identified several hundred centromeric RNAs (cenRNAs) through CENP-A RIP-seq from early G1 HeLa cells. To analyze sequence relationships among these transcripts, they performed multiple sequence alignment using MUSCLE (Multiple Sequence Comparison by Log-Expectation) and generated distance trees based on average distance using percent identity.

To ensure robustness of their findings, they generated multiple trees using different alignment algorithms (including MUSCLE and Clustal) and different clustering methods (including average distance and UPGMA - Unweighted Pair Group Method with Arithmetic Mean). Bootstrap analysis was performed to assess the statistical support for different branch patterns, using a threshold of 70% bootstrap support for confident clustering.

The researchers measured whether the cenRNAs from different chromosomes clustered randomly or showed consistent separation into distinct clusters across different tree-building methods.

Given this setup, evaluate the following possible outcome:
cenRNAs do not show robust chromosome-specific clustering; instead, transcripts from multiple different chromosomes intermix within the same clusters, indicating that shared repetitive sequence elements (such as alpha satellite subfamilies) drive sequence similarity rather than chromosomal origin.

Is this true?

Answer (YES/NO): NO